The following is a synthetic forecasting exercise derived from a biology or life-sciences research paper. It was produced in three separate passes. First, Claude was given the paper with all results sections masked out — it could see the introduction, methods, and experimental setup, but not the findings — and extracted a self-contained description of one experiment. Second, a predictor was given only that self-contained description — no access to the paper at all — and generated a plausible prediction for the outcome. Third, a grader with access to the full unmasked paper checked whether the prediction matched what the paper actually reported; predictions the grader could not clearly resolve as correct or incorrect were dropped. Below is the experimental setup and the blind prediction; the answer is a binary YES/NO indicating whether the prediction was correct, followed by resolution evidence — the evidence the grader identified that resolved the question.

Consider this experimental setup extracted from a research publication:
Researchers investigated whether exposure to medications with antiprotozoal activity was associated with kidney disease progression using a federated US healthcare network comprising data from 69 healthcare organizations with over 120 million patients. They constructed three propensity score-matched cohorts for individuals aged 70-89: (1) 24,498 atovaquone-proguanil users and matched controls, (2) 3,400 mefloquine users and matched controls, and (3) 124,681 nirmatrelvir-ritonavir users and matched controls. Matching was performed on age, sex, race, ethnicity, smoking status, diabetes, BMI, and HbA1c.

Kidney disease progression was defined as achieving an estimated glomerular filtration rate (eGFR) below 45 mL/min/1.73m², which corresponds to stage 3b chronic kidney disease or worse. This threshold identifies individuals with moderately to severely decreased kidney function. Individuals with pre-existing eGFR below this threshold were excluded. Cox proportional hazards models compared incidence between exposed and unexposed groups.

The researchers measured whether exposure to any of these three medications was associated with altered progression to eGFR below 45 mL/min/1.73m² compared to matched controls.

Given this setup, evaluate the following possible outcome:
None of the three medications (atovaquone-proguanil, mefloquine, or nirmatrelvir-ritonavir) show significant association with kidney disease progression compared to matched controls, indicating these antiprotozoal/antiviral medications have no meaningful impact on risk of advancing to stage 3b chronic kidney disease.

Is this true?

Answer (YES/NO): NO